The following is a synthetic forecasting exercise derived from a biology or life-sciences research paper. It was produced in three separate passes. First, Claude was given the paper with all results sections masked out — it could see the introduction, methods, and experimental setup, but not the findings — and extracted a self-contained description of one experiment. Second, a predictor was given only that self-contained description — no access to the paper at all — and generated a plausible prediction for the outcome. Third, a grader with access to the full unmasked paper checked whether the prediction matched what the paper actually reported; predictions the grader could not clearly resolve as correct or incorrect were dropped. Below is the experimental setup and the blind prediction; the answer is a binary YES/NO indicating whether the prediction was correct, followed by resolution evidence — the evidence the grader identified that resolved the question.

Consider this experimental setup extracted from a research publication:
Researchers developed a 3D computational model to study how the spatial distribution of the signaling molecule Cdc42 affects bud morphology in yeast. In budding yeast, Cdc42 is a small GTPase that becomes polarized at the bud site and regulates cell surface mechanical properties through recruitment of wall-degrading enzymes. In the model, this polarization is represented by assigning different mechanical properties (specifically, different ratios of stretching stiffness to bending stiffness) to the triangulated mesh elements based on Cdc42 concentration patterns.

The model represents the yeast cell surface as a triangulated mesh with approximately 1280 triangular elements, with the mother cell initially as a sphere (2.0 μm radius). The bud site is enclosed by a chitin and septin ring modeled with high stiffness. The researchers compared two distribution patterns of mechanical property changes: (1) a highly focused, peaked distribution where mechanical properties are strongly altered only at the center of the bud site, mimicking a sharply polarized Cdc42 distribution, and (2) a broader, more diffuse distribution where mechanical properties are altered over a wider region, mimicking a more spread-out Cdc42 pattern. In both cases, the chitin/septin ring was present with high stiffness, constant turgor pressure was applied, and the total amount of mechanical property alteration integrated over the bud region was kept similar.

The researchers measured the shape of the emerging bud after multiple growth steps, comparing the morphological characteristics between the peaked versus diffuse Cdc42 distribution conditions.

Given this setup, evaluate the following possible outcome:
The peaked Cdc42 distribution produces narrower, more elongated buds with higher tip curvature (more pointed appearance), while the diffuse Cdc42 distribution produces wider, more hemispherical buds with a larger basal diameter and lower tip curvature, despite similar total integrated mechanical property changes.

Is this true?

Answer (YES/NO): NO